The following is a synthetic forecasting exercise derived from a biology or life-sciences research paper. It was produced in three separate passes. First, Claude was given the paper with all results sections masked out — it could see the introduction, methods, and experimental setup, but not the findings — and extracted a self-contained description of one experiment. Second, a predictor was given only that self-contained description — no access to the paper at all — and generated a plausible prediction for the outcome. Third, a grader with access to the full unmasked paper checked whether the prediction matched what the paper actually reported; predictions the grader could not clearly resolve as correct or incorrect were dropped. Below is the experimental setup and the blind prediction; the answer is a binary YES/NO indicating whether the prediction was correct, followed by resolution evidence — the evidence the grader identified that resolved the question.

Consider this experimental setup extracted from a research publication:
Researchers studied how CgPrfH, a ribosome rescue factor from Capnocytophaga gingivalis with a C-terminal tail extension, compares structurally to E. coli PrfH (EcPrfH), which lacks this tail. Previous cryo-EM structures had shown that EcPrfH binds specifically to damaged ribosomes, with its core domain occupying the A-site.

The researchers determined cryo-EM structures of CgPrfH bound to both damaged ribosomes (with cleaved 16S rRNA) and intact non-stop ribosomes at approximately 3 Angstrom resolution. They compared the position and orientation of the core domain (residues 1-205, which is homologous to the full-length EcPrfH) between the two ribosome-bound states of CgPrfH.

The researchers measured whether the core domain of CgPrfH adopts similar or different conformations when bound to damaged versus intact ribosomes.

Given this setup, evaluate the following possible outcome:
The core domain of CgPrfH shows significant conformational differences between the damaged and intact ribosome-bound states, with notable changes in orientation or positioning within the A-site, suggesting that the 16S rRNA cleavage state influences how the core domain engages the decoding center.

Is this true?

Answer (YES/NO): YES